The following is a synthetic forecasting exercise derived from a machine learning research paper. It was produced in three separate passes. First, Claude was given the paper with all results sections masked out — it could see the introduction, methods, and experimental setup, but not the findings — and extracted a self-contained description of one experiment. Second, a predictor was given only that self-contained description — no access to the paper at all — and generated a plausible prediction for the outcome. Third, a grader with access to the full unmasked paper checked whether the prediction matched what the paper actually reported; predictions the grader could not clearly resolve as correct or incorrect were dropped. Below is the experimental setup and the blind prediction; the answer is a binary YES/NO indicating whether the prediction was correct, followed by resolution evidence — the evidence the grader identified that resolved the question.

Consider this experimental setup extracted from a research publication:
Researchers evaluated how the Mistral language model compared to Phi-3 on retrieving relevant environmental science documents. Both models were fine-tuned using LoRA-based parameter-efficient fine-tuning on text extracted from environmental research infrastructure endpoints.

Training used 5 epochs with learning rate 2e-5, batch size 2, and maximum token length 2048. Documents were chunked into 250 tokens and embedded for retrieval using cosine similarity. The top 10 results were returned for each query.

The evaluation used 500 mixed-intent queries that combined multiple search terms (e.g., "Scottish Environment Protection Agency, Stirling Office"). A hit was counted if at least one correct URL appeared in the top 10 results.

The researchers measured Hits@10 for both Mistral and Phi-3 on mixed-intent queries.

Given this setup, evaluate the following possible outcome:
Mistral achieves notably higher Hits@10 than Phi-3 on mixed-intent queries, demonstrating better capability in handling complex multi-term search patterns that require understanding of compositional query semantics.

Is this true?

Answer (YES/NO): NO